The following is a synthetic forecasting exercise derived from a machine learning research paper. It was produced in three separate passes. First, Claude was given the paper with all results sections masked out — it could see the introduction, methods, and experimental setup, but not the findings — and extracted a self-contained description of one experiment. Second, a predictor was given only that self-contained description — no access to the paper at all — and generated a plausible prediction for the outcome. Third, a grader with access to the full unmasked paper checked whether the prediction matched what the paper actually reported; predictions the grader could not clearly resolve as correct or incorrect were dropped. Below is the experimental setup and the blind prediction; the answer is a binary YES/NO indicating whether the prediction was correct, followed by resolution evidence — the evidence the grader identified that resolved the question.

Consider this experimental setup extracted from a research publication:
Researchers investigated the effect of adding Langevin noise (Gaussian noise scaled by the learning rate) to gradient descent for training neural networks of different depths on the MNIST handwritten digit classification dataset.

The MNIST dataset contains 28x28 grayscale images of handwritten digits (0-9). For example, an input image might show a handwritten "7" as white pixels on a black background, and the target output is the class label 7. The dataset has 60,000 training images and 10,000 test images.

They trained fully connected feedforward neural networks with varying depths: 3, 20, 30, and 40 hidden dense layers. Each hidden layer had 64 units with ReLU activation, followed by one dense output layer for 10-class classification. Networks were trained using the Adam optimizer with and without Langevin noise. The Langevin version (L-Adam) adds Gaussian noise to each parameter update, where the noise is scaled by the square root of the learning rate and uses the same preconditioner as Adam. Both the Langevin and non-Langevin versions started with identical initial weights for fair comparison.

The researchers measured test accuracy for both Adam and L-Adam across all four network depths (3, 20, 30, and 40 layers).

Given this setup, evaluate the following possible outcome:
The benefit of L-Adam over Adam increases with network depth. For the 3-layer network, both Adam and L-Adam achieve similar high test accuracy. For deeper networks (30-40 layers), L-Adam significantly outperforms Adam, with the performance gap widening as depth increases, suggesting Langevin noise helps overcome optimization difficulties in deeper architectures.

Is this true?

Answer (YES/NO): YES